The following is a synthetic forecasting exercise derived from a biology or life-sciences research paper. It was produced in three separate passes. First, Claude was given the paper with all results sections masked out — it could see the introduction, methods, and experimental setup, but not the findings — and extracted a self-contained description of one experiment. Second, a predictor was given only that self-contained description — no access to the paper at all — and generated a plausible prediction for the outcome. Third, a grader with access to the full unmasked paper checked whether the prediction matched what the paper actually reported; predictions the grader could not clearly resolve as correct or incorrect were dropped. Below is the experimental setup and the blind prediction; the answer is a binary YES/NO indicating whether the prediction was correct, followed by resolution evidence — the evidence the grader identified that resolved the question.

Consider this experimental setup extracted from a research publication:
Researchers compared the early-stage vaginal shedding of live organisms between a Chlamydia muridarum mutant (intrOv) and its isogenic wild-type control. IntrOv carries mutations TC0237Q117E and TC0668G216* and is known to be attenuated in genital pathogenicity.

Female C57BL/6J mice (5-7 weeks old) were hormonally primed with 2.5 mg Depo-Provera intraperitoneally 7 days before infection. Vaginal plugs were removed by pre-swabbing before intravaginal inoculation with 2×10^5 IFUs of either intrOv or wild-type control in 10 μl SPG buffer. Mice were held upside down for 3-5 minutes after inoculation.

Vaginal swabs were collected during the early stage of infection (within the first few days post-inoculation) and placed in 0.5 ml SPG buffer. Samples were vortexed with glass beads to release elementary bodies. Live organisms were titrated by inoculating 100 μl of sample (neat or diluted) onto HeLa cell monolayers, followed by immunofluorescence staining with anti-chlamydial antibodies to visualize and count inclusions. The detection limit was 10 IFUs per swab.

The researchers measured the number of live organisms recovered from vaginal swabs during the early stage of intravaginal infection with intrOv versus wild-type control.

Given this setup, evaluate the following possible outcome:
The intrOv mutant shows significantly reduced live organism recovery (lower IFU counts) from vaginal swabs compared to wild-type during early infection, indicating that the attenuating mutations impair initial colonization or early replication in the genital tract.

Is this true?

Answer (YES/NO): YES